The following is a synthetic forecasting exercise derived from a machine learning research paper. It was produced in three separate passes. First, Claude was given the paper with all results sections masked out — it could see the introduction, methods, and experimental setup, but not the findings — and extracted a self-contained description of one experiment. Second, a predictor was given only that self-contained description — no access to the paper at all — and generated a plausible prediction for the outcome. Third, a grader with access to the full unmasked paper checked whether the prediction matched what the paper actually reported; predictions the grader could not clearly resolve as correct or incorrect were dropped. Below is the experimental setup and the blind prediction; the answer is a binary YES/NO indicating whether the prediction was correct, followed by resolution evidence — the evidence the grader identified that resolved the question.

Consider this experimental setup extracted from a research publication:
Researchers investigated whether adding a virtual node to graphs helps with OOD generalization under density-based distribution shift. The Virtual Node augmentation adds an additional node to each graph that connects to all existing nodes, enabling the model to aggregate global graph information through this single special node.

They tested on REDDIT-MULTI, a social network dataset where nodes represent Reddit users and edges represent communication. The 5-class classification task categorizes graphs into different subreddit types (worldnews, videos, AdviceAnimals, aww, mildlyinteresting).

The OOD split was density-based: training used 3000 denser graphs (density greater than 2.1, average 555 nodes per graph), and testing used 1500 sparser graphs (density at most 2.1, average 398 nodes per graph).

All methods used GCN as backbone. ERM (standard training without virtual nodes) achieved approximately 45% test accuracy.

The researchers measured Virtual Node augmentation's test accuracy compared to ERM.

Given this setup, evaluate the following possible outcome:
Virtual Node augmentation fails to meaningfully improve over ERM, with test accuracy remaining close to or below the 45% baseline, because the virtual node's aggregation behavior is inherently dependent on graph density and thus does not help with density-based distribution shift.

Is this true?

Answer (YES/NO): YES